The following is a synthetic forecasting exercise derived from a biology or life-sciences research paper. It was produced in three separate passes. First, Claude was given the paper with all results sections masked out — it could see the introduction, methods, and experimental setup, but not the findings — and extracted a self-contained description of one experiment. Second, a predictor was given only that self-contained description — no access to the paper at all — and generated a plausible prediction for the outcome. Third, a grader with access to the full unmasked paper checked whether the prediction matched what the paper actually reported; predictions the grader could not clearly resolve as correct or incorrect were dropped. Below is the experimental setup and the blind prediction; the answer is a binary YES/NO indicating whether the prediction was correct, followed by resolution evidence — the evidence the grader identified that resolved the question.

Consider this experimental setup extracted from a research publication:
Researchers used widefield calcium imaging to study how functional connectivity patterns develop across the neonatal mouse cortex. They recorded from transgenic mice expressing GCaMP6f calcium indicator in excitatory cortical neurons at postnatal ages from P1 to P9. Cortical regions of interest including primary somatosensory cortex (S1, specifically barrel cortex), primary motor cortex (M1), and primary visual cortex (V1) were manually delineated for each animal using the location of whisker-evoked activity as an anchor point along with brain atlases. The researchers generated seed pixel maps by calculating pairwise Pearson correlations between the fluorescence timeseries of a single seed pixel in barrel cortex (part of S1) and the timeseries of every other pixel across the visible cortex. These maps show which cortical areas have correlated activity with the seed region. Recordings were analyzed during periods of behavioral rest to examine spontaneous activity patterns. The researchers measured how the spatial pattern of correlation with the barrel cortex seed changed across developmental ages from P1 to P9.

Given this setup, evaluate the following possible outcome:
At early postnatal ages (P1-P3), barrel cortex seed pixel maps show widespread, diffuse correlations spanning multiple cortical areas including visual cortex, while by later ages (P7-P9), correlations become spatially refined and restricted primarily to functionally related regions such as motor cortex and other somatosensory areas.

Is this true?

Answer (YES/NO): NO